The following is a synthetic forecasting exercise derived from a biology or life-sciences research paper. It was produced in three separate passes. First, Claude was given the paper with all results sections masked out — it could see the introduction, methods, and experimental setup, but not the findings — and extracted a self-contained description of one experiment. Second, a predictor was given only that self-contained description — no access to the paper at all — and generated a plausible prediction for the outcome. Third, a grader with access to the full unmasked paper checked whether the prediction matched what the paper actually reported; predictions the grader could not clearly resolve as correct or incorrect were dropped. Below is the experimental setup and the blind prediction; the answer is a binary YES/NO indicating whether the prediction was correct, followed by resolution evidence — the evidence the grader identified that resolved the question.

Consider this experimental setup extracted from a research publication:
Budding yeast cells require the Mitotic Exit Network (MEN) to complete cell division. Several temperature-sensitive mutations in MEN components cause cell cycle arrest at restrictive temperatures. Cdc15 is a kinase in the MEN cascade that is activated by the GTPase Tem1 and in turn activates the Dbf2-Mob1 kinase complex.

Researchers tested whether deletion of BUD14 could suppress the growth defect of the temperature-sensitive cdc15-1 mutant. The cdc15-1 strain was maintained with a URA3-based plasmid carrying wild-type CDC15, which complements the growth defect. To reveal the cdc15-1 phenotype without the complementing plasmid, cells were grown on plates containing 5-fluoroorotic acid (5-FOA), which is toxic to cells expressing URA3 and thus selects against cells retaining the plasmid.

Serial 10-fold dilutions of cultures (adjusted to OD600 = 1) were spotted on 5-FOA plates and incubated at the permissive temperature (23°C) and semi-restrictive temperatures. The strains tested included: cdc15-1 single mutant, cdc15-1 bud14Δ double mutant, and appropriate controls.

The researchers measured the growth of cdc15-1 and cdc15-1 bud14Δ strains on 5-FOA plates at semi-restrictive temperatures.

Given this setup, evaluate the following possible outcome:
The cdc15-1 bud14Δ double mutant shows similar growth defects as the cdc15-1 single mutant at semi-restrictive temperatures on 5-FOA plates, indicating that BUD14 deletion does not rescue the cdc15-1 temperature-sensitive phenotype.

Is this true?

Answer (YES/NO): NO